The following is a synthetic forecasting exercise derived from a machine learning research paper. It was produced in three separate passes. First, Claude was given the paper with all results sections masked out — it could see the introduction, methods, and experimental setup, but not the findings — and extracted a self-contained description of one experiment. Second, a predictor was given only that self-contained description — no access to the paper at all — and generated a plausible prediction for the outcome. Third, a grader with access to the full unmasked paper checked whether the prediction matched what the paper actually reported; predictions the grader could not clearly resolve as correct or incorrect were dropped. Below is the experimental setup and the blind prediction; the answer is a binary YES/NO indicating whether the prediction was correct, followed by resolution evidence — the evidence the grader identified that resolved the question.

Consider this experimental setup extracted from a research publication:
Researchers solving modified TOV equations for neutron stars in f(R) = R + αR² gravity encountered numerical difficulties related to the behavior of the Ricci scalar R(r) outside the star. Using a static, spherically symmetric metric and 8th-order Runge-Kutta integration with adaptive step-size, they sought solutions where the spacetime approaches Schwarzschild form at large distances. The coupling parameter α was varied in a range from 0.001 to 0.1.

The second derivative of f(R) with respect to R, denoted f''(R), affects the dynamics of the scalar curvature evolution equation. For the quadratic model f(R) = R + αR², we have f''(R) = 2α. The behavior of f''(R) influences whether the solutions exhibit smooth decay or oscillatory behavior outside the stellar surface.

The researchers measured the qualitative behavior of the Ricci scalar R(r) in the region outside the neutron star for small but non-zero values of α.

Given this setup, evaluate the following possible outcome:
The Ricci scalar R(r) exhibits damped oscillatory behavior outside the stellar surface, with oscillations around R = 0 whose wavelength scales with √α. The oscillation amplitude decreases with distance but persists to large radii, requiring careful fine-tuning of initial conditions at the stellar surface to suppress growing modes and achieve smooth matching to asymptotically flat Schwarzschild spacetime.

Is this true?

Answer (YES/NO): NO